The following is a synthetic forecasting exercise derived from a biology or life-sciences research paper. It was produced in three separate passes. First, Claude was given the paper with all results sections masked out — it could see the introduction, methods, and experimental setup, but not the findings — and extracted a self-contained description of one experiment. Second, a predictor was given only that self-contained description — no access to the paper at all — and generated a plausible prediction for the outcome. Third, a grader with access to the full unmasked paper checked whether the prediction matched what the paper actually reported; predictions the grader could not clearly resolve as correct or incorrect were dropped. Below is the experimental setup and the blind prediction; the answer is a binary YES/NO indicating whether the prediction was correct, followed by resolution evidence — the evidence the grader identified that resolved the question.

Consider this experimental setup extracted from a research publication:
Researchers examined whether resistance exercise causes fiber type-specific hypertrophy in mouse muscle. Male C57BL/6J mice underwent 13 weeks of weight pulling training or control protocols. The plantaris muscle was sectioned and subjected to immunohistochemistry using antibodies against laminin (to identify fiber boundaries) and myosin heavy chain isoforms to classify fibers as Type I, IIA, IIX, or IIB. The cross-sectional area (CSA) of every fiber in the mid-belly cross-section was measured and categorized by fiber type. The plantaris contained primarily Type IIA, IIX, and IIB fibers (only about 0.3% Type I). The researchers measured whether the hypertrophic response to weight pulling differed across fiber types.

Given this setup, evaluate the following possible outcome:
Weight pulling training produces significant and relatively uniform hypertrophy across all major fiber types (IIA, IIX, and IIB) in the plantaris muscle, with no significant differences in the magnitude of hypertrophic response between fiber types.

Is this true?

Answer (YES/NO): YES